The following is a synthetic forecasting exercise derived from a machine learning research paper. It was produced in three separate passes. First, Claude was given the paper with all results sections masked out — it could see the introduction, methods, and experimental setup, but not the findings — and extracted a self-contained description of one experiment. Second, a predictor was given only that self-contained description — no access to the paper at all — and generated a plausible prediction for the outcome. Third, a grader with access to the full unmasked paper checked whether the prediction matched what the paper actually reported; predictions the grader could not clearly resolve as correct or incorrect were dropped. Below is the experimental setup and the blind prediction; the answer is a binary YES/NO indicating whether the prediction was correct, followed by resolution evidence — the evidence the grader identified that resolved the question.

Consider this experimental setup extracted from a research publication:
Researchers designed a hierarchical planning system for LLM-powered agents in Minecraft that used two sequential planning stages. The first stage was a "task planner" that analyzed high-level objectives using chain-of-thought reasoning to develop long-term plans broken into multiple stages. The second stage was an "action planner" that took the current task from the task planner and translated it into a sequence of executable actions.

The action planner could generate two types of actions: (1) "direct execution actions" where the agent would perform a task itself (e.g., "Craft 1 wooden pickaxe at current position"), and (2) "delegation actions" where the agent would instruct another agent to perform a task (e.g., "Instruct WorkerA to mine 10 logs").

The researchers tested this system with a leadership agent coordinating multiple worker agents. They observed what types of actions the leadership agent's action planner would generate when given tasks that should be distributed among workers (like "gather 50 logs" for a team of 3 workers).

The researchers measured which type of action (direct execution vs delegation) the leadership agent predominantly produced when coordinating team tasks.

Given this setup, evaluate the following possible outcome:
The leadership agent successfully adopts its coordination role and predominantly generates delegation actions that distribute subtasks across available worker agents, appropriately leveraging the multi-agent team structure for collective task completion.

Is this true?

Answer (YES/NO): YES